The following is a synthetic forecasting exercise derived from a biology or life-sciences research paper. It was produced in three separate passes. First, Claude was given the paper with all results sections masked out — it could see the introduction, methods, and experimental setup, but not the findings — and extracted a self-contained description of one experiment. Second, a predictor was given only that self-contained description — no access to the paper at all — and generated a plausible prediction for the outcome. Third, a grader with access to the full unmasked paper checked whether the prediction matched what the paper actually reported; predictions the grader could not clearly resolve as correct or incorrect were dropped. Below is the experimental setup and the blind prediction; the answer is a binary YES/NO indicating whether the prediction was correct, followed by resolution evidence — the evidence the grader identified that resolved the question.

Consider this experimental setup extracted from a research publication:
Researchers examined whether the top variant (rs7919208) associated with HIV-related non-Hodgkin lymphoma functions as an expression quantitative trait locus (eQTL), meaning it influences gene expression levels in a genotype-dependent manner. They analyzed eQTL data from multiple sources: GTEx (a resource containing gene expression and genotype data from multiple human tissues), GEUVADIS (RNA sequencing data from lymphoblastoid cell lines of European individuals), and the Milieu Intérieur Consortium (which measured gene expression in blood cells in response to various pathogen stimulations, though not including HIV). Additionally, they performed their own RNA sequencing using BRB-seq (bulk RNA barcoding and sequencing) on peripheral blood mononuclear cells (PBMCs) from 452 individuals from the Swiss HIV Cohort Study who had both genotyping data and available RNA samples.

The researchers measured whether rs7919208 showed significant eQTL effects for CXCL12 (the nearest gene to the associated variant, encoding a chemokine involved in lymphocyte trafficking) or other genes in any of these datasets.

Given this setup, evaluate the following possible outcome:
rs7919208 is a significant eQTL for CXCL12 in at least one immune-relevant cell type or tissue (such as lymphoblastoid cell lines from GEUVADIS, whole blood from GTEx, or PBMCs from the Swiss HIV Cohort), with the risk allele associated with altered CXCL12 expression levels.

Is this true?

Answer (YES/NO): NO